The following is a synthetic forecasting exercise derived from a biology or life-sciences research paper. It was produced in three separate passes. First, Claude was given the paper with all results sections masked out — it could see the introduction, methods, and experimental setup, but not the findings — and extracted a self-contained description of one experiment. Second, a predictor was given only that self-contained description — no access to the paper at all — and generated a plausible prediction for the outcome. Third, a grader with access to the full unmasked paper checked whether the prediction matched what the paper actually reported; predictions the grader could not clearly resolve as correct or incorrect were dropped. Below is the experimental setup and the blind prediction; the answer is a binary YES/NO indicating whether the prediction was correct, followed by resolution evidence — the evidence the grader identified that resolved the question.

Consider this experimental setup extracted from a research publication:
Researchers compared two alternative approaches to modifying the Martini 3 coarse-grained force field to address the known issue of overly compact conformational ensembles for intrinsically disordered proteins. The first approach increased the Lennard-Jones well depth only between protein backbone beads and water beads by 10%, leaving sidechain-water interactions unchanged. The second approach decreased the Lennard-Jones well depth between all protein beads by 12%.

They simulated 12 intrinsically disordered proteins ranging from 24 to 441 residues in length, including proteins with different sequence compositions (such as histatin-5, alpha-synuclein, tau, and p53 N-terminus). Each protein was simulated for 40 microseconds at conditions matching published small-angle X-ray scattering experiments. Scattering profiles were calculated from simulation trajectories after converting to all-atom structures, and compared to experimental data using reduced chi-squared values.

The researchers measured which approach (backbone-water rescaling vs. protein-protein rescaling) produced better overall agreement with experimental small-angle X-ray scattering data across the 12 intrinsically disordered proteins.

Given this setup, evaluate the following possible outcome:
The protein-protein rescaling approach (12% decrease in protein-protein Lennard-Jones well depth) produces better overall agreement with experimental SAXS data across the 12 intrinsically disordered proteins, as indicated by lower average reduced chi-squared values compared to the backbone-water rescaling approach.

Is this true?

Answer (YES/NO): NO